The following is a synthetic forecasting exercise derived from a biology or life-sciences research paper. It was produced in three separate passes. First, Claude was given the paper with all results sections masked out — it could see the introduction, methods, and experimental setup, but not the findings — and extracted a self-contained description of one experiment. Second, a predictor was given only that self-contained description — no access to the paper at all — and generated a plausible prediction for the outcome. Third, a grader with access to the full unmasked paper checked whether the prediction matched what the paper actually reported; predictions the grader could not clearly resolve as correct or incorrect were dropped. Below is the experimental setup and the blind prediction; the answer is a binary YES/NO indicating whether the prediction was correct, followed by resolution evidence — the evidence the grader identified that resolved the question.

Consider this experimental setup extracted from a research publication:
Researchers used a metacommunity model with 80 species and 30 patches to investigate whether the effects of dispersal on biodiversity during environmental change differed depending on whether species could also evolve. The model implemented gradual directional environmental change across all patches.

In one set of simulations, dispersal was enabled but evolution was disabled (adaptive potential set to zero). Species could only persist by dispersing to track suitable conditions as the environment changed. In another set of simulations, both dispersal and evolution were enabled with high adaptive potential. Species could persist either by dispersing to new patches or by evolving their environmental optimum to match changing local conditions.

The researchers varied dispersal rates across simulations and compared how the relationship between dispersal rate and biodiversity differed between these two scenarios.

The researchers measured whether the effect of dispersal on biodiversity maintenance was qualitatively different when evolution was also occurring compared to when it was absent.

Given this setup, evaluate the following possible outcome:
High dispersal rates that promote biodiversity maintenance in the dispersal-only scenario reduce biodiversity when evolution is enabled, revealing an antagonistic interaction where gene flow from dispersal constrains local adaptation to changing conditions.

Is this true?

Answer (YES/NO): NO